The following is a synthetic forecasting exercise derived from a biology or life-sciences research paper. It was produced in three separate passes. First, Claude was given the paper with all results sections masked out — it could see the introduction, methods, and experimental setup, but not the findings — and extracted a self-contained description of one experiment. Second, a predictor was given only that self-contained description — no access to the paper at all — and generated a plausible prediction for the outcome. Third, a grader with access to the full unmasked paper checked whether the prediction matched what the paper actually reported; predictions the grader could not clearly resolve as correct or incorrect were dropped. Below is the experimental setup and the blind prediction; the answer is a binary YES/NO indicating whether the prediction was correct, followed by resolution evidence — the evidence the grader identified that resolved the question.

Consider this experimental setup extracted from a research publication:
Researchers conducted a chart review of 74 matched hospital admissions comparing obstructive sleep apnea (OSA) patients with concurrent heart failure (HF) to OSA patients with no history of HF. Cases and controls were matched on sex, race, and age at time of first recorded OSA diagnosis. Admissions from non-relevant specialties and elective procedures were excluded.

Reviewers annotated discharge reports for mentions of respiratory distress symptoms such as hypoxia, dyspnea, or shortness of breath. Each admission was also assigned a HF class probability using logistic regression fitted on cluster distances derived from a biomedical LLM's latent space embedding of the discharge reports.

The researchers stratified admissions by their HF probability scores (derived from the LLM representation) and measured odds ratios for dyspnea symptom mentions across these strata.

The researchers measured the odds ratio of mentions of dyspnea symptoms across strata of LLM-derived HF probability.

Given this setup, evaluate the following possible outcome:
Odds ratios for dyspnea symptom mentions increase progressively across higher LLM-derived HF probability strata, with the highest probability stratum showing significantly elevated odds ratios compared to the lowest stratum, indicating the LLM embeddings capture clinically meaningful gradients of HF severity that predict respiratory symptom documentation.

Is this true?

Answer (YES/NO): NO